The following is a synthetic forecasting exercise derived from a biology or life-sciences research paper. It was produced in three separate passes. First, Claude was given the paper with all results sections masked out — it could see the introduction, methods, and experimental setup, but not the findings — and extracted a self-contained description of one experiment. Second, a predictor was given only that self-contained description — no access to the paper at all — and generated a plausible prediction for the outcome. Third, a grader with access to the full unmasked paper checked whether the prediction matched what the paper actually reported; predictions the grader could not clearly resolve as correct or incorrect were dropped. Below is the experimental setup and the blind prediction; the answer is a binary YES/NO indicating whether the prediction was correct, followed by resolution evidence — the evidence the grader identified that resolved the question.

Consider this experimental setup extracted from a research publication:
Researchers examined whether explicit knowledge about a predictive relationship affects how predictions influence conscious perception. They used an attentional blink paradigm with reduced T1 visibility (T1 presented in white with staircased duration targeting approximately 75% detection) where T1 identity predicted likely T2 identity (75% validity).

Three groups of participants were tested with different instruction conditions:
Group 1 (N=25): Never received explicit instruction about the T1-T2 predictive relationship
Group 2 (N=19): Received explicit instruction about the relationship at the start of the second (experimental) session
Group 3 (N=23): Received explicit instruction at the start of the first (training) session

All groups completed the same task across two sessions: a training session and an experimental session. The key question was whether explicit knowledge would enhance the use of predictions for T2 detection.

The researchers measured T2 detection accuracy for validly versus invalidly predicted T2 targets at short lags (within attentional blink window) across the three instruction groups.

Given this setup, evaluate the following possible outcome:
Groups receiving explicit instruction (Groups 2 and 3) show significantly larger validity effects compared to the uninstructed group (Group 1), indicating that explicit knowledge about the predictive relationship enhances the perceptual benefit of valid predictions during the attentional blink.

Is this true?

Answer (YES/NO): YES